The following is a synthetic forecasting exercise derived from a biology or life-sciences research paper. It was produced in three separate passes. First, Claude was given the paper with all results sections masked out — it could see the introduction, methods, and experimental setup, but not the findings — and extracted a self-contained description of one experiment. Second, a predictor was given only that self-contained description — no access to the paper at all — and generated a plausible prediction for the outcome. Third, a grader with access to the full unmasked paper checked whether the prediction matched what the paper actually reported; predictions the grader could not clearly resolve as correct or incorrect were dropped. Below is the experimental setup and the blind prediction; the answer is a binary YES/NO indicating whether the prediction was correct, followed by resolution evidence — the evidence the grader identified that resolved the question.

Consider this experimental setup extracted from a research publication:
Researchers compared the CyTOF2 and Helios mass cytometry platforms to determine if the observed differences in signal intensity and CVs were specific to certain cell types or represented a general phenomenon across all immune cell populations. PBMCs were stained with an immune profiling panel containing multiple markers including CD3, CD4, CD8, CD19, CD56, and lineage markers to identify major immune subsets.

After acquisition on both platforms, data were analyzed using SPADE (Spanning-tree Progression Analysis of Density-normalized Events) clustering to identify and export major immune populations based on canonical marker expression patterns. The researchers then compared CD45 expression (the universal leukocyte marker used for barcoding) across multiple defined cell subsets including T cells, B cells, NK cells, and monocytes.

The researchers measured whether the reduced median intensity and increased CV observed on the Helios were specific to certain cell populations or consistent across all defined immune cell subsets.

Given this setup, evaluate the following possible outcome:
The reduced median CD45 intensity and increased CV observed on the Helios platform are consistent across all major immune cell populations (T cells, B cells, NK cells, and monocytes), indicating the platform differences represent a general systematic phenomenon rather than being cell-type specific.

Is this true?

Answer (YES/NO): YES